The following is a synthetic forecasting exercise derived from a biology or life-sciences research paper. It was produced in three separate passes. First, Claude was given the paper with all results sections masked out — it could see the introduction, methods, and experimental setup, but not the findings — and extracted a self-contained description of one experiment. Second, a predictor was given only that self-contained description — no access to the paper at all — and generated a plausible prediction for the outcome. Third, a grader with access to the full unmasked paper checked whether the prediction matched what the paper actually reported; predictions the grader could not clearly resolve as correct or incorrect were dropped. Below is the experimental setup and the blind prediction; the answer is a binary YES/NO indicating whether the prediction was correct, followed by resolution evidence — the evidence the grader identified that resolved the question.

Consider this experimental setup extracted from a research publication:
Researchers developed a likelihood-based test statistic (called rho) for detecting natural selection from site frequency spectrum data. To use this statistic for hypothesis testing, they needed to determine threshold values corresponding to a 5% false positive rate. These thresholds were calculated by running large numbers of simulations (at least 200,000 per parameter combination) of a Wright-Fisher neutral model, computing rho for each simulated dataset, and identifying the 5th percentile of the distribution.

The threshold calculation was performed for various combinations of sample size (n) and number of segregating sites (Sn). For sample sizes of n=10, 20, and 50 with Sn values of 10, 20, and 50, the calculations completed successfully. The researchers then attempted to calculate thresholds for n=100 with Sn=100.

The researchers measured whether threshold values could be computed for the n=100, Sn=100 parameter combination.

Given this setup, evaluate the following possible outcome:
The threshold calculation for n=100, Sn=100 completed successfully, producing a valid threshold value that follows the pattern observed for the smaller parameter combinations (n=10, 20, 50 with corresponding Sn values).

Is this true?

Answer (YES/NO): NO